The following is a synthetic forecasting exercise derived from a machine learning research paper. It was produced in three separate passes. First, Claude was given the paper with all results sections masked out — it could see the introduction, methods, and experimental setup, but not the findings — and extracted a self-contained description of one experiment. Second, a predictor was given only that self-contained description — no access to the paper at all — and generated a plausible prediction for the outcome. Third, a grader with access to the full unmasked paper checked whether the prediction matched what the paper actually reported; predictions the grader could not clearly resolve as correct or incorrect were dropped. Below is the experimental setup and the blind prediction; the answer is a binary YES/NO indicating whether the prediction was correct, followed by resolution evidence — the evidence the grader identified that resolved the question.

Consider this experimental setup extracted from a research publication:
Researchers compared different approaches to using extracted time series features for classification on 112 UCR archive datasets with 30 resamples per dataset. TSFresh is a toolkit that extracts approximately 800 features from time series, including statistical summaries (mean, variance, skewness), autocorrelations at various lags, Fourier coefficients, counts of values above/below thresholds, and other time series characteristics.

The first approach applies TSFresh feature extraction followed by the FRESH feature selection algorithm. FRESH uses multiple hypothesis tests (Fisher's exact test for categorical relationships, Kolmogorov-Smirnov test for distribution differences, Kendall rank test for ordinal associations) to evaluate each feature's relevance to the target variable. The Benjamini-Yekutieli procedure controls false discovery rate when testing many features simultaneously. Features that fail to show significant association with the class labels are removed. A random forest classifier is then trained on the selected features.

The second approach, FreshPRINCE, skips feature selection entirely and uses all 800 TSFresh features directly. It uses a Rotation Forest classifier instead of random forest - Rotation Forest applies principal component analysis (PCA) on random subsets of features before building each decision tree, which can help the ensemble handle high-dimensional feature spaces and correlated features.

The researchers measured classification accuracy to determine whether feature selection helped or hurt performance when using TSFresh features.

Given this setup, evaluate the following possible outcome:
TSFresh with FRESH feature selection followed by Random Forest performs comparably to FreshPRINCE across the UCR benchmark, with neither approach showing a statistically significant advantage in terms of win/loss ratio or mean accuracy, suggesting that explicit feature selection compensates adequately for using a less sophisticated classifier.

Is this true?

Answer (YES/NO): NO